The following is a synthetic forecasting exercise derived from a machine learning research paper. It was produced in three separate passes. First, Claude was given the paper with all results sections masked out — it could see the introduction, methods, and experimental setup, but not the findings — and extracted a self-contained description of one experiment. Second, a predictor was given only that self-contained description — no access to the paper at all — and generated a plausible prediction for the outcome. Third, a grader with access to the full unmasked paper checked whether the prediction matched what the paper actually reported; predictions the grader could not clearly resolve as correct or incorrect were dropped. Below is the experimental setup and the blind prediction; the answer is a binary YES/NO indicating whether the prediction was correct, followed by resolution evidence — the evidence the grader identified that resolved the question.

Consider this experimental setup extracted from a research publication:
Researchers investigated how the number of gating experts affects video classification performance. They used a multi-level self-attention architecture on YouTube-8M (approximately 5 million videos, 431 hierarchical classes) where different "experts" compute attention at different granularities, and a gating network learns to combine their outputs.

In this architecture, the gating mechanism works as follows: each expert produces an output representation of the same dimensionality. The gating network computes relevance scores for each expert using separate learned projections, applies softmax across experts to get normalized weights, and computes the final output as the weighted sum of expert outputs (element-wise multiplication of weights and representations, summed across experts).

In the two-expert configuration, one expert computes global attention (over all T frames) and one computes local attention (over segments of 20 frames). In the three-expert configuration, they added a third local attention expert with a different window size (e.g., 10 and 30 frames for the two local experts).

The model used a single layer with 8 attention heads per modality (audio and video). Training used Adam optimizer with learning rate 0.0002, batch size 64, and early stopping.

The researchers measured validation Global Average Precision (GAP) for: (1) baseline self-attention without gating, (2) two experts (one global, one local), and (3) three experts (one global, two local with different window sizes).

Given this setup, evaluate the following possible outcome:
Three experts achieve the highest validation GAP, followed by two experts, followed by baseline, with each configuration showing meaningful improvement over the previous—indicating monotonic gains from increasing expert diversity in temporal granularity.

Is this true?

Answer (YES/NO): NO